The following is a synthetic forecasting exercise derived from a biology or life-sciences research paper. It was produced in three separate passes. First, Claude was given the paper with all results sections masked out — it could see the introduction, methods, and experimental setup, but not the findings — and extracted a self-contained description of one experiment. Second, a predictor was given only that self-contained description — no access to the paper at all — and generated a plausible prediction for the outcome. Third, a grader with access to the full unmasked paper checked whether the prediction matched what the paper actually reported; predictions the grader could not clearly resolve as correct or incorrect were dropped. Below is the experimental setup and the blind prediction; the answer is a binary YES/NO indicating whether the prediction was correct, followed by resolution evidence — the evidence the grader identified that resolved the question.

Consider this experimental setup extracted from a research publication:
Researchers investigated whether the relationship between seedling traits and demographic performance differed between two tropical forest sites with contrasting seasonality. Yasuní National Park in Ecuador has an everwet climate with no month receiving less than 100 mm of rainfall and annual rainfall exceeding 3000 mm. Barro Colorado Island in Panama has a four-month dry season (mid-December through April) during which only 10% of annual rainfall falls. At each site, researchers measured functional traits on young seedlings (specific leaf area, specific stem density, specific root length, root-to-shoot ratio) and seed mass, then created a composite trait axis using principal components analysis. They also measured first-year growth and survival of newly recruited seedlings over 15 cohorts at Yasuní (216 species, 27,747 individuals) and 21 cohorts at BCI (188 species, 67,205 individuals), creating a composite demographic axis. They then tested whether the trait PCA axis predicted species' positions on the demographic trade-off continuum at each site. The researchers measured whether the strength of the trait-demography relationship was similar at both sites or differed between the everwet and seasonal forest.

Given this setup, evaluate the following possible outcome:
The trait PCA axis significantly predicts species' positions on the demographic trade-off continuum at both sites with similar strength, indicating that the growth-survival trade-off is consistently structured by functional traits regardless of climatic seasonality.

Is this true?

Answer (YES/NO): NO